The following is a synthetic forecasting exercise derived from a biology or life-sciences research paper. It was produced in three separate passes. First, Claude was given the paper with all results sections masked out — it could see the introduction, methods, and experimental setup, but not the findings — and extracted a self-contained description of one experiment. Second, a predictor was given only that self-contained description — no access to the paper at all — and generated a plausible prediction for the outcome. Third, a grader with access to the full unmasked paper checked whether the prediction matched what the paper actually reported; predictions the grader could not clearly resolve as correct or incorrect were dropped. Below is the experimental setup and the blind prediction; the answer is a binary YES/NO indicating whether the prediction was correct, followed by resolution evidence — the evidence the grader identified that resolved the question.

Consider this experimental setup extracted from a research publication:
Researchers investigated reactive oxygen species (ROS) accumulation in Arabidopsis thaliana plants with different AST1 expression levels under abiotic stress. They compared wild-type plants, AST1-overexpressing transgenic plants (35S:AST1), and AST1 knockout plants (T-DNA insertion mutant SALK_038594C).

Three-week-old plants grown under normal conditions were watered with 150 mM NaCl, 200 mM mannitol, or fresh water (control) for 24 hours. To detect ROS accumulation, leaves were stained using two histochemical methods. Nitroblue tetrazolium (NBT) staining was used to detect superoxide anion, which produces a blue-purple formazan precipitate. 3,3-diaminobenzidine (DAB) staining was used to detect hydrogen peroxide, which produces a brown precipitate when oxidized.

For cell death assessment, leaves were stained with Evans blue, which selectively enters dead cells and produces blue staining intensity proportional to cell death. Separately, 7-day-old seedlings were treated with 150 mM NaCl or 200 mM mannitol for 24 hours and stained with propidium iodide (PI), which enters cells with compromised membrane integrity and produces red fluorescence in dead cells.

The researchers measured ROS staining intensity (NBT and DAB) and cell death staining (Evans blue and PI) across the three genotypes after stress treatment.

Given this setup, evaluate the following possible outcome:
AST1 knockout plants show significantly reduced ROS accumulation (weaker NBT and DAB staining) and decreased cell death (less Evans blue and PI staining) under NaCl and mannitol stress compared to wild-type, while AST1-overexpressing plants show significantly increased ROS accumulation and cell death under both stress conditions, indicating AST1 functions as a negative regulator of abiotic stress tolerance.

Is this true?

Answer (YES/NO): NO